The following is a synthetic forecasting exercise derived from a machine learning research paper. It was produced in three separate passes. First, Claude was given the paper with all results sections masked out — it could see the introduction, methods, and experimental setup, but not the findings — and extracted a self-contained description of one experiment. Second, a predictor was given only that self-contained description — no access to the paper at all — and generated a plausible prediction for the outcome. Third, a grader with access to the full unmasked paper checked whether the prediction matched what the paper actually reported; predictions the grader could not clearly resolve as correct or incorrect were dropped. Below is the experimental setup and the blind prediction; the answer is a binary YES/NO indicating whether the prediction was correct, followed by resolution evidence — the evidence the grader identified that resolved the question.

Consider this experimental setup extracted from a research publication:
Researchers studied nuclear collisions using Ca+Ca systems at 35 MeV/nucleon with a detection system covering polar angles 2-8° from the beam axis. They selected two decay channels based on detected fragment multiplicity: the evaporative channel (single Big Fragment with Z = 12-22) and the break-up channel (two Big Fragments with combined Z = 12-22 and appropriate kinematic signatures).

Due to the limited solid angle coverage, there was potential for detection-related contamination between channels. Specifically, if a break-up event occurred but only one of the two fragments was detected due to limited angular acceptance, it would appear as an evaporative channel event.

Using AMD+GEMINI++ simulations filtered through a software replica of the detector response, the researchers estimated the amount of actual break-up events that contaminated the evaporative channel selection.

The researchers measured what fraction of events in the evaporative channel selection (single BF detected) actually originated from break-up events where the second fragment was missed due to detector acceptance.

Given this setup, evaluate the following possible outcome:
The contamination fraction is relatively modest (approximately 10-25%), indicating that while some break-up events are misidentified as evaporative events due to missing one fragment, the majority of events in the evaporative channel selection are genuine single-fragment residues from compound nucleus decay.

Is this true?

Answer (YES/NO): NO